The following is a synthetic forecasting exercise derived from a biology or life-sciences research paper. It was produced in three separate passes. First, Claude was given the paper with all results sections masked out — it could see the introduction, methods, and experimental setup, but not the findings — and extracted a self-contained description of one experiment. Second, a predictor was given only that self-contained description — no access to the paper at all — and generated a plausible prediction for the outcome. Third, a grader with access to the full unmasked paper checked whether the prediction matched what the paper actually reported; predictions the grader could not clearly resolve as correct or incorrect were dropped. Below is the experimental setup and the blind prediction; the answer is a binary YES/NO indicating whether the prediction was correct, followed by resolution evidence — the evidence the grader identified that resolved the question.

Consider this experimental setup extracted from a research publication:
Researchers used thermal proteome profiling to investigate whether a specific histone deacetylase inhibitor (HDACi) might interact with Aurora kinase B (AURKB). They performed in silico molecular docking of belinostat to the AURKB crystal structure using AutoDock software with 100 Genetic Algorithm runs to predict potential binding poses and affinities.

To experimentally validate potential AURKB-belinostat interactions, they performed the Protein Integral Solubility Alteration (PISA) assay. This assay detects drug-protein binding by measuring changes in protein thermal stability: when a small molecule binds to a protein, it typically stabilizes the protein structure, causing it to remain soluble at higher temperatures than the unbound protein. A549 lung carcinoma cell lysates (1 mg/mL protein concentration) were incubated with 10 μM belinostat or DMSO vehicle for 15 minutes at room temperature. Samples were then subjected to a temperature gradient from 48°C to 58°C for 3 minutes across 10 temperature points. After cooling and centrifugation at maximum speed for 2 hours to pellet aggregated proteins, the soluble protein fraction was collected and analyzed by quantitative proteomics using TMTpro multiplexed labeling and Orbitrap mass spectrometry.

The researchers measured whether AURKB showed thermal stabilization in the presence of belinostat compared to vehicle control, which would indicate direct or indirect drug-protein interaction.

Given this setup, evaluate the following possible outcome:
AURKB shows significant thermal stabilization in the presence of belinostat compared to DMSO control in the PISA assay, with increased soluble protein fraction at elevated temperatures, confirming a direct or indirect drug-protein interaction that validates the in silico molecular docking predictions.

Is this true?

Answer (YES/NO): NO